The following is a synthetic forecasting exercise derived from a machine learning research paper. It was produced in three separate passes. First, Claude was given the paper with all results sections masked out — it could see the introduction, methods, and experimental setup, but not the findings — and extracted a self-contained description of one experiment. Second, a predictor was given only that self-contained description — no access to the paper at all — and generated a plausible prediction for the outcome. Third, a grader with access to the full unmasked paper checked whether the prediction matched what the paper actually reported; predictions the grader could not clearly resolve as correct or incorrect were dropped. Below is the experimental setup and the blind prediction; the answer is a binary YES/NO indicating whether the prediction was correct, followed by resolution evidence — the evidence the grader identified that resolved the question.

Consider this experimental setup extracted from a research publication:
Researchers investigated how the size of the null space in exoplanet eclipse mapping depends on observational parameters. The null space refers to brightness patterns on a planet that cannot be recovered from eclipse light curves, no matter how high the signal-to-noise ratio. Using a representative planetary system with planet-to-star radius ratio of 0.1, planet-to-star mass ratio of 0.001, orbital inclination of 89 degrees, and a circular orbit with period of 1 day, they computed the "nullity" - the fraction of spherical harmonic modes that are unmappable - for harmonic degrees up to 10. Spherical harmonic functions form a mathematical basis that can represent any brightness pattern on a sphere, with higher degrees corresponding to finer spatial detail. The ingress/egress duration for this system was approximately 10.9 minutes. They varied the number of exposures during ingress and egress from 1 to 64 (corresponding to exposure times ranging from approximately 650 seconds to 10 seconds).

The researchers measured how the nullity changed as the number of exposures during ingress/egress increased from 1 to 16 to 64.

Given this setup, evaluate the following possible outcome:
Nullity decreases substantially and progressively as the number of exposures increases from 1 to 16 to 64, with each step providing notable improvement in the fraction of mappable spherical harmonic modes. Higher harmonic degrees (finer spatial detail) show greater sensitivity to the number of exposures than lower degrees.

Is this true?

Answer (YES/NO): NO